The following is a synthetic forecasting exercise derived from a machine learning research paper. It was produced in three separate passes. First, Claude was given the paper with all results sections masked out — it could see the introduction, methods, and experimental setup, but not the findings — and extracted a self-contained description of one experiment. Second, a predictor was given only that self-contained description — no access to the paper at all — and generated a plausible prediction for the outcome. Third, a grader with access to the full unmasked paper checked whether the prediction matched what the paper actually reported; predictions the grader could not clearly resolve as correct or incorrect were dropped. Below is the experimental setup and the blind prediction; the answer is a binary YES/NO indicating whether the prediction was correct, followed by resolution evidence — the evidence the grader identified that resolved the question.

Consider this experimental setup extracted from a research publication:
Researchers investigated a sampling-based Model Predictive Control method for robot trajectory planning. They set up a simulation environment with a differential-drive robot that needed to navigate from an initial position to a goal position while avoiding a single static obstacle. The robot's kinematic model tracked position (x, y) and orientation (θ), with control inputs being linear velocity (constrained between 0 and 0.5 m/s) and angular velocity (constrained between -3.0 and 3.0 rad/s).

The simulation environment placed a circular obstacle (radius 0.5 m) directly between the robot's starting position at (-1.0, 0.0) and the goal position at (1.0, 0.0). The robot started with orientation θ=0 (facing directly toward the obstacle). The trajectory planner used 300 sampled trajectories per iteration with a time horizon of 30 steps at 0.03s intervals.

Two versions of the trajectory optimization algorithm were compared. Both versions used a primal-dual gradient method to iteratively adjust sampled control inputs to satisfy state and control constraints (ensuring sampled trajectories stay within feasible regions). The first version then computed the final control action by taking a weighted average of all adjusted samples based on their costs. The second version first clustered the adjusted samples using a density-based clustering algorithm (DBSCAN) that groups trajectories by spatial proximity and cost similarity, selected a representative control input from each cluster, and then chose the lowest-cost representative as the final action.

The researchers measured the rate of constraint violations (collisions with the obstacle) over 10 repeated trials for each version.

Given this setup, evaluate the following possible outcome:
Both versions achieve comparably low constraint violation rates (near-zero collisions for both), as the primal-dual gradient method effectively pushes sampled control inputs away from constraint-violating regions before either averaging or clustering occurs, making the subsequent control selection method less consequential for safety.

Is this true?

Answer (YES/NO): NO